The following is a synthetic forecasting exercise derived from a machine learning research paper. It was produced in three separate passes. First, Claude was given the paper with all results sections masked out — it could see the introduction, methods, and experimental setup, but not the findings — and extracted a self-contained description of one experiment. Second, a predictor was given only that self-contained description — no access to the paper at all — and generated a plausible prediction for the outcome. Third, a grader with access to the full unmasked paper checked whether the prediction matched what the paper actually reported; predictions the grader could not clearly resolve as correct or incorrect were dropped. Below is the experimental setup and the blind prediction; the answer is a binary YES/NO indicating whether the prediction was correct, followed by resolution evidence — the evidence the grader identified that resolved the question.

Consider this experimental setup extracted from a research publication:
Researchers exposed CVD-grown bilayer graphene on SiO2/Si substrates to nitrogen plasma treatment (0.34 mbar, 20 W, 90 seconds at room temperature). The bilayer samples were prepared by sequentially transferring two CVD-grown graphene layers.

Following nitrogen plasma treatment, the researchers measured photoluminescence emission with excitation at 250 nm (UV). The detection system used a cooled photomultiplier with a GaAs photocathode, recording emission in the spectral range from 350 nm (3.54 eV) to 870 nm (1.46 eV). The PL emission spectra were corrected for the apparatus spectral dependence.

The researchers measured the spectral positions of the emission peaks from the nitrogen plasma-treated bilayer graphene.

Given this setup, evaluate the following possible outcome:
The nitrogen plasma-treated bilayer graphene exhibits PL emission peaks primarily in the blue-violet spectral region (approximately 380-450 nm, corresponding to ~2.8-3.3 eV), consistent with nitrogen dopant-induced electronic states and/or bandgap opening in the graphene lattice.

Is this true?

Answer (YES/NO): NO